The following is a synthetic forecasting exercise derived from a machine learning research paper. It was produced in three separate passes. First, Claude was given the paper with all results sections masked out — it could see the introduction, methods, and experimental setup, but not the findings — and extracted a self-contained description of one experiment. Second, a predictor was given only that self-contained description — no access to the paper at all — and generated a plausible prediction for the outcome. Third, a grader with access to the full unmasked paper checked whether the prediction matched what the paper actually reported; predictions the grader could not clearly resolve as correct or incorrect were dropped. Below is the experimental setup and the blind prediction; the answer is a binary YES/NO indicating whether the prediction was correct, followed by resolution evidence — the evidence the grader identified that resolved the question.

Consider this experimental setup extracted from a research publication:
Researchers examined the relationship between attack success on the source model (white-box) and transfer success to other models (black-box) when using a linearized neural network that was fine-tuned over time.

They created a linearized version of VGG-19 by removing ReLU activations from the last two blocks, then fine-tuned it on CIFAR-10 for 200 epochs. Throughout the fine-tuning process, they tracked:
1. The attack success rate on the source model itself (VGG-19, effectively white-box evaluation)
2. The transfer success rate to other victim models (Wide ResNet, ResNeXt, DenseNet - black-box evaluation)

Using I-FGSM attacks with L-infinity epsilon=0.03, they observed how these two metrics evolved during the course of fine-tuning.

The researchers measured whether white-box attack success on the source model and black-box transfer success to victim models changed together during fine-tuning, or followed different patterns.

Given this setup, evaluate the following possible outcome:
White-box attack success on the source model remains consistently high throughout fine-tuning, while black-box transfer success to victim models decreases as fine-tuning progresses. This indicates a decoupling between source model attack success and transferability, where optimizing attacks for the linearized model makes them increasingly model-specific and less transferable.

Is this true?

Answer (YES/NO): NO